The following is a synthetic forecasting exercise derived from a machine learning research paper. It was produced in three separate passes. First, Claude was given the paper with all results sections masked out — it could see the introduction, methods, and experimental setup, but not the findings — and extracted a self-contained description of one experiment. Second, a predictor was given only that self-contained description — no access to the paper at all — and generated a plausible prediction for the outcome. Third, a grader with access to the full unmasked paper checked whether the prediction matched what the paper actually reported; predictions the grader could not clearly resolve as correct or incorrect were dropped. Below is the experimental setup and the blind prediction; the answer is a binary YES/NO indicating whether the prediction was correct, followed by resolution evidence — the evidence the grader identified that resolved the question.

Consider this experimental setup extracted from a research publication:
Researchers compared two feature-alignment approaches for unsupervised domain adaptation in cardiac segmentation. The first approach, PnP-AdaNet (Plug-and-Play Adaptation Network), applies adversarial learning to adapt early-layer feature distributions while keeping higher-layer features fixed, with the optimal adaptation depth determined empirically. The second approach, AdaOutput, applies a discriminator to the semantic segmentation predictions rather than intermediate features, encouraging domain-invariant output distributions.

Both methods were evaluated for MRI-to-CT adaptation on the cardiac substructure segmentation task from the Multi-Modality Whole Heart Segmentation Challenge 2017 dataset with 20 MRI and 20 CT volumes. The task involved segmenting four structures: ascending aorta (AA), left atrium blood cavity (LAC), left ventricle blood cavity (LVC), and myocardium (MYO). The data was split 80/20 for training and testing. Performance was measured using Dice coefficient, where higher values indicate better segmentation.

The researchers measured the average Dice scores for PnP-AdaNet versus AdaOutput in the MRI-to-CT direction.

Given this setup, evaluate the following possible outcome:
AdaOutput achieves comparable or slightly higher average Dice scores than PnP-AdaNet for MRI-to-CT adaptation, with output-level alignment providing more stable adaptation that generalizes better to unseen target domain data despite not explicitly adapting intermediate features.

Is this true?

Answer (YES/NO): NO